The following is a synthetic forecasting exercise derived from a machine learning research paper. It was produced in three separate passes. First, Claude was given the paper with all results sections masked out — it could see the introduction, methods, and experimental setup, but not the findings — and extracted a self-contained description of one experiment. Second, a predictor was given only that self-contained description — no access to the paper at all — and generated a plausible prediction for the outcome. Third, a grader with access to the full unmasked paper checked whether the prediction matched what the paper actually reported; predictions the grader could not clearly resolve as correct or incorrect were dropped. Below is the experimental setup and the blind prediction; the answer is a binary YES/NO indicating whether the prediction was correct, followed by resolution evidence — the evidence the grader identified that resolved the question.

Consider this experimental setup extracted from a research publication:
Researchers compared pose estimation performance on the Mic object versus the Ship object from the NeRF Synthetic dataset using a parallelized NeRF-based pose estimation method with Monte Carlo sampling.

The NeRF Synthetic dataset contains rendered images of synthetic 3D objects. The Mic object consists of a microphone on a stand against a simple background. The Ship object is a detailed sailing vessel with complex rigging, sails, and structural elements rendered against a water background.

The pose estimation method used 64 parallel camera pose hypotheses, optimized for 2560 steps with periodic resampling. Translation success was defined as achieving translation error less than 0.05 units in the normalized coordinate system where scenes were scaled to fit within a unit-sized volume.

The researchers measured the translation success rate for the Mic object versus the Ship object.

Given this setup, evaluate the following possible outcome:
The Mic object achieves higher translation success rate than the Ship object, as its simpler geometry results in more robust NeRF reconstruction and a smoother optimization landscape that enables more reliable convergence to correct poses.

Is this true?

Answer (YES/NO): YES